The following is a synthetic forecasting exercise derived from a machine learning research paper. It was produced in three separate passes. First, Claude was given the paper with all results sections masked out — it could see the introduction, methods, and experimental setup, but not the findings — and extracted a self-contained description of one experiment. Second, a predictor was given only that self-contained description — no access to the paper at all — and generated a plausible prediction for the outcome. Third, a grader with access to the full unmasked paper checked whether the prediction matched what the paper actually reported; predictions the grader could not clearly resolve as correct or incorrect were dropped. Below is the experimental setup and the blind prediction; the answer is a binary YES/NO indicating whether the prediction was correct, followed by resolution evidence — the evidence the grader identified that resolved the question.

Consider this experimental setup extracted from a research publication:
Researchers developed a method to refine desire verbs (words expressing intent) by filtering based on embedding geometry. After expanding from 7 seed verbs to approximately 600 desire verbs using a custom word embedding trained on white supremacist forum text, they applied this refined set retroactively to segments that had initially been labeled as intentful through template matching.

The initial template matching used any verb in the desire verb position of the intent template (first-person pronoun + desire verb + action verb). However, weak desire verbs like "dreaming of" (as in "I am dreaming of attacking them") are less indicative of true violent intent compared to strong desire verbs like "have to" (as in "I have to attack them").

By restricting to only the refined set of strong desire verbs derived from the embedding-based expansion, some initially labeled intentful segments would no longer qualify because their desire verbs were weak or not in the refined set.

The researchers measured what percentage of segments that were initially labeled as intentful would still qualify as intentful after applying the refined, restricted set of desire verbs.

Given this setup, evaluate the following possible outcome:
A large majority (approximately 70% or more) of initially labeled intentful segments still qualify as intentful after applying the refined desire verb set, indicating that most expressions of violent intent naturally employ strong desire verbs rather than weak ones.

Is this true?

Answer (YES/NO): YES